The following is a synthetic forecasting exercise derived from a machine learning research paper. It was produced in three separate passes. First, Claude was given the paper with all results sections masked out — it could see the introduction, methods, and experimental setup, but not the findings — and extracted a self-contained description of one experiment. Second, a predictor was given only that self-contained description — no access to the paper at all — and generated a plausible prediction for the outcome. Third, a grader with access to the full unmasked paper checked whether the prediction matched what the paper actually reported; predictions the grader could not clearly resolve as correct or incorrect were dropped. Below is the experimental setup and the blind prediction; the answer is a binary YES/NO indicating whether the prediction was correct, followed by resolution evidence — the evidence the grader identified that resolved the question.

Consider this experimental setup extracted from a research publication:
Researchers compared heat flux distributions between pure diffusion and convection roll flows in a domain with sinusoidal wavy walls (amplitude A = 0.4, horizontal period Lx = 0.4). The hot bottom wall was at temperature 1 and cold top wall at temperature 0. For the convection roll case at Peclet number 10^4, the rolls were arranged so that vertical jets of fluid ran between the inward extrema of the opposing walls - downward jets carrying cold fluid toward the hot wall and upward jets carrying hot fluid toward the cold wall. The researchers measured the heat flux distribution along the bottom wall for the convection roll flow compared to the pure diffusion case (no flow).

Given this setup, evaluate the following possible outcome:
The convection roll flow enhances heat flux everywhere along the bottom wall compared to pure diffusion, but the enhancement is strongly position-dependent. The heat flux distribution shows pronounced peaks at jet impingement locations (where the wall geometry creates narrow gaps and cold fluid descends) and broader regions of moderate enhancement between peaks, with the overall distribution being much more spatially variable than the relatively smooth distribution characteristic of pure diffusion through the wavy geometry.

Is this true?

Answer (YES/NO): NO